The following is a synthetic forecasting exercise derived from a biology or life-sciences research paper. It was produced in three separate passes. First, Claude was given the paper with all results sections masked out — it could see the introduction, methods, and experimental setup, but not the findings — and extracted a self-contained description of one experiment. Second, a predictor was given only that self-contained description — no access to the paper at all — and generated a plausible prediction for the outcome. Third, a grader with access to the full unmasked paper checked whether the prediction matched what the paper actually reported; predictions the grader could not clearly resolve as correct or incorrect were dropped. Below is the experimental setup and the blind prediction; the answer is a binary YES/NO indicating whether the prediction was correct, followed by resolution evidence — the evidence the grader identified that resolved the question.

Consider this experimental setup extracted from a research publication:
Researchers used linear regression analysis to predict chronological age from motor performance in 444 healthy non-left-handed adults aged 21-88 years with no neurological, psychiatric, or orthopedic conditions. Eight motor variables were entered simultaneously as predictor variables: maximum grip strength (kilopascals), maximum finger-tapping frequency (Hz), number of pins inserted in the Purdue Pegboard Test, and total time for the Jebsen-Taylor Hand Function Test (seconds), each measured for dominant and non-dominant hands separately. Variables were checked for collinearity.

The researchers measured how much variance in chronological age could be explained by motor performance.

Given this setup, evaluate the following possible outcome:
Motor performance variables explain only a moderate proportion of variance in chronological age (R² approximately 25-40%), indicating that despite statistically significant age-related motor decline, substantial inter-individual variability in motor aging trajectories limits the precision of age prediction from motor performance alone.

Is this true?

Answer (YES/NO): NO